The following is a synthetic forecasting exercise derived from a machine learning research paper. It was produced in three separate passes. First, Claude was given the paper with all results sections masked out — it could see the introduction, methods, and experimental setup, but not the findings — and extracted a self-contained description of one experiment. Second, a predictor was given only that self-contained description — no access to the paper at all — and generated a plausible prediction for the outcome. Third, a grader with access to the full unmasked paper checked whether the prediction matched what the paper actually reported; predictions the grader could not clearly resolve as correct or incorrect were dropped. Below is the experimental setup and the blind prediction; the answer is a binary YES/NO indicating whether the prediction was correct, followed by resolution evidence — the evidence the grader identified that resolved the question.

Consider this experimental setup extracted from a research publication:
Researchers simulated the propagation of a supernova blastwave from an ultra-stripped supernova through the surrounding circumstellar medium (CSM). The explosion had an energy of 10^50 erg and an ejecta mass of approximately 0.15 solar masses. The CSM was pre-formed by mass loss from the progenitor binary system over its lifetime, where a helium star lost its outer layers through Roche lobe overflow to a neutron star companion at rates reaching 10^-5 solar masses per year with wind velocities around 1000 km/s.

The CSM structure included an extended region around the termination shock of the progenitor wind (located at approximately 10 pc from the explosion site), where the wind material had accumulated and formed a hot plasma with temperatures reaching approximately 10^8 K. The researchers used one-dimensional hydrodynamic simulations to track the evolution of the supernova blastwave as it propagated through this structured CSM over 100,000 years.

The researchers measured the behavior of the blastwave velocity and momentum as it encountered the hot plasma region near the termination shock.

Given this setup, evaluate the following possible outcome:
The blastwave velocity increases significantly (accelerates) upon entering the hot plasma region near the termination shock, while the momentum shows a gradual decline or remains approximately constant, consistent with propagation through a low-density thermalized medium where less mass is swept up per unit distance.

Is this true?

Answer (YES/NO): NO